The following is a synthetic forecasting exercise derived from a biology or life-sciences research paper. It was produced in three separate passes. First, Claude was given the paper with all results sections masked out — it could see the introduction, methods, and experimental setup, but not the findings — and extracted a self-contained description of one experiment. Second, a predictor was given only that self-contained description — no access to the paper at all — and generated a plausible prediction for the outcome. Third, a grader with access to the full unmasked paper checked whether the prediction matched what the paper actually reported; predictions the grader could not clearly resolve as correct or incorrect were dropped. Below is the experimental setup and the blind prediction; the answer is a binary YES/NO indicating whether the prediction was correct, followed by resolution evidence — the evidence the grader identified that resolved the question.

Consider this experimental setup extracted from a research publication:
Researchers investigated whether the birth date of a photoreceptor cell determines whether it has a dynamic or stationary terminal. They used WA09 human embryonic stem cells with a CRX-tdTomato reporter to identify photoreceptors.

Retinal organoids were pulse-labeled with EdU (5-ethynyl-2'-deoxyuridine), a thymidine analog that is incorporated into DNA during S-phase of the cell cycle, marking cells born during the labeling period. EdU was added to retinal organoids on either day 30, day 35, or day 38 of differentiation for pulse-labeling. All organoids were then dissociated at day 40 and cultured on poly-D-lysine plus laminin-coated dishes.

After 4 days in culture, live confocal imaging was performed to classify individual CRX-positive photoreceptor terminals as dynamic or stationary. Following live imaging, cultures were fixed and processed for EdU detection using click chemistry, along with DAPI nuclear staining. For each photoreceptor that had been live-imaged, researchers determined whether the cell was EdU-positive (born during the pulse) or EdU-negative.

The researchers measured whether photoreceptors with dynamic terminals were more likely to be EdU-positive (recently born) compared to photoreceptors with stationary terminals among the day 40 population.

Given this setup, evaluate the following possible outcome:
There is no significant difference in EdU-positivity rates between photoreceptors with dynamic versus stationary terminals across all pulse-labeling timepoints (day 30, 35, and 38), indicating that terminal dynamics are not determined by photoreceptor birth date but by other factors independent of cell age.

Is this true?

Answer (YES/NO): YES